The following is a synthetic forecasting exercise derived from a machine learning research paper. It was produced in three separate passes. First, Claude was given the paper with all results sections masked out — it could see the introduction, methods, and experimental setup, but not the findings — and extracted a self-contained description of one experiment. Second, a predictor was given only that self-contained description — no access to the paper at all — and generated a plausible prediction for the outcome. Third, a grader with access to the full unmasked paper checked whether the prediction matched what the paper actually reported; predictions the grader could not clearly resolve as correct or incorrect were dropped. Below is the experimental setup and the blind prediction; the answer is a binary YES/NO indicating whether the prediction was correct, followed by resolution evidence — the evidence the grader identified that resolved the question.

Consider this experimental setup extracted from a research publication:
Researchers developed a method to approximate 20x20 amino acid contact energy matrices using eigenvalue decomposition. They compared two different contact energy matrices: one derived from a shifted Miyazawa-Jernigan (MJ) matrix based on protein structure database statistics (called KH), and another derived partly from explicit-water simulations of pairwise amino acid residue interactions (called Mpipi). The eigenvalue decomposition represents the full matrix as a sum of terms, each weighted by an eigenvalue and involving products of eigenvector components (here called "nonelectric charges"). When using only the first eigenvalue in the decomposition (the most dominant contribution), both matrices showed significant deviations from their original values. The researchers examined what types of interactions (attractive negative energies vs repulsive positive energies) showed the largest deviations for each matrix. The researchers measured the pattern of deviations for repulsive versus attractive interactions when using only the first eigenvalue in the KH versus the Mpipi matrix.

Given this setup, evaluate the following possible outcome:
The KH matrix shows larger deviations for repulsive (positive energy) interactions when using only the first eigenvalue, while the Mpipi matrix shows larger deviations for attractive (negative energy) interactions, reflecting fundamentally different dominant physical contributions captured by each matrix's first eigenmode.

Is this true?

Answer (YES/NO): YES